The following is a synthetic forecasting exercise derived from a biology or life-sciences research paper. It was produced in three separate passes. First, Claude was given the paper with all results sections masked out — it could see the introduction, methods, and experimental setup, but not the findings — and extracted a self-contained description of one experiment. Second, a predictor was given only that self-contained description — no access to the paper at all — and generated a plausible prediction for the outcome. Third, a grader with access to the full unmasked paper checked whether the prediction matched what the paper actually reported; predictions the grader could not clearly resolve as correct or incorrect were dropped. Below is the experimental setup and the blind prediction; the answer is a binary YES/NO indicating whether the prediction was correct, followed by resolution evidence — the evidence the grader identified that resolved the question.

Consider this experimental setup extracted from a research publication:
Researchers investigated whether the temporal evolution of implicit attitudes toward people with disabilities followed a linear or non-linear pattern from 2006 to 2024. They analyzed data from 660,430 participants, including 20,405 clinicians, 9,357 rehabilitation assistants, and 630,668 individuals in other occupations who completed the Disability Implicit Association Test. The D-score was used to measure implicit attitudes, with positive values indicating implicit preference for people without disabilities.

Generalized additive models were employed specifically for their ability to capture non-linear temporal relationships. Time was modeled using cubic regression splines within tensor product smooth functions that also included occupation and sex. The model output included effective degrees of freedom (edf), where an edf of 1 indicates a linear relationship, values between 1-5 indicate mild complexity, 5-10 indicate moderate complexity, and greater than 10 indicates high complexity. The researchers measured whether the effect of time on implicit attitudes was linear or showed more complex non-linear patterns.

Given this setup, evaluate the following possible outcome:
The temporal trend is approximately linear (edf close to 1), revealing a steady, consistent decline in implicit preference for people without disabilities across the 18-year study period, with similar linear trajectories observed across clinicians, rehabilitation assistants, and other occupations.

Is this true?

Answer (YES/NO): NO